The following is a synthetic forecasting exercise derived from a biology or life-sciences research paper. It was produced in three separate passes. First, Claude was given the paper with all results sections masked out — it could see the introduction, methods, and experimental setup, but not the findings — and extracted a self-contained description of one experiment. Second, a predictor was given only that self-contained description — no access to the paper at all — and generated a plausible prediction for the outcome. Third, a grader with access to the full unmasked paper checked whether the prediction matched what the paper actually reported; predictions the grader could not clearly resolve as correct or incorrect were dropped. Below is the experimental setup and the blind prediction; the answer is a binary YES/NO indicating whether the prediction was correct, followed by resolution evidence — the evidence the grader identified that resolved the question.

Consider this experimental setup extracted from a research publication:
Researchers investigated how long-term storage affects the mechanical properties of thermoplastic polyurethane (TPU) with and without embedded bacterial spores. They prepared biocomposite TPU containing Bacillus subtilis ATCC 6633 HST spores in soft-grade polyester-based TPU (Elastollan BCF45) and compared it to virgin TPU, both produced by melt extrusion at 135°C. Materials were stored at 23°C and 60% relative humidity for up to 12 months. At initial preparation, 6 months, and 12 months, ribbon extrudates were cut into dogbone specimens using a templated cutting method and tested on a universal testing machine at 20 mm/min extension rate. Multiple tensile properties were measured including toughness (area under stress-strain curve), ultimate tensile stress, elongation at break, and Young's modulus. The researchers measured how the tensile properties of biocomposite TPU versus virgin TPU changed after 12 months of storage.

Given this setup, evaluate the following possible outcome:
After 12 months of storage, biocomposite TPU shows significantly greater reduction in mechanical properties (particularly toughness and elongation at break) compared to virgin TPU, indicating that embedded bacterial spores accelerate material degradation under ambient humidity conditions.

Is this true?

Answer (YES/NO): NO